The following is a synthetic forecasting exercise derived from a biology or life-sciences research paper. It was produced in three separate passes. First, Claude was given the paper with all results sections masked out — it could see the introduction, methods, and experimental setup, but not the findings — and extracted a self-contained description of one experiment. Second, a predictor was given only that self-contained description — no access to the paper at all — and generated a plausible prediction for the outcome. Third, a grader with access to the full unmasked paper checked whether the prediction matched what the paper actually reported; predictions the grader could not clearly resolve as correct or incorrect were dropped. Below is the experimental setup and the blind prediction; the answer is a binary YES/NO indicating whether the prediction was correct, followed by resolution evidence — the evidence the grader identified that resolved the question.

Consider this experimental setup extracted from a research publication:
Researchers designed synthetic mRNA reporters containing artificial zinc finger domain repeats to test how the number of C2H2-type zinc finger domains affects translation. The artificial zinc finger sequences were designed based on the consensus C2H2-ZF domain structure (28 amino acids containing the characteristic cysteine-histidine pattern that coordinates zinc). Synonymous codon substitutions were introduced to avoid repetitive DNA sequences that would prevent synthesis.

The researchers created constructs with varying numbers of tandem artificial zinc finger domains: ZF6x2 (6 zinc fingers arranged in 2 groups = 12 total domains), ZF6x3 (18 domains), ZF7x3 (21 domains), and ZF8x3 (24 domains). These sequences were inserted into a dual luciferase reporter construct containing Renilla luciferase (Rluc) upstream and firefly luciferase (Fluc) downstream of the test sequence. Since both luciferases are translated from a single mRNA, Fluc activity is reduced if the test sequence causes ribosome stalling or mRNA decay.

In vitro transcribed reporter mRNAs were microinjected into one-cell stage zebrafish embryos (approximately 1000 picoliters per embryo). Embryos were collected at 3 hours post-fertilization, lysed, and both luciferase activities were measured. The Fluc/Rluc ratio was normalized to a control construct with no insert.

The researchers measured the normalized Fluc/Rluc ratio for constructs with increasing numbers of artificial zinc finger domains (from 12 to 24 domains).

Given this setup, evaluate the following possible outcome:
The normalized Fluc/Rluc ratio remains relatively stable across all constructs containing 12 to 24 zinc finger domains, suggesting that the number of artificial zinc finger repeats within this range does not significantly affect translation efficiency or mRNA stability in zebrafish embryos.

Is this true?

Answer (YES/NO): NO